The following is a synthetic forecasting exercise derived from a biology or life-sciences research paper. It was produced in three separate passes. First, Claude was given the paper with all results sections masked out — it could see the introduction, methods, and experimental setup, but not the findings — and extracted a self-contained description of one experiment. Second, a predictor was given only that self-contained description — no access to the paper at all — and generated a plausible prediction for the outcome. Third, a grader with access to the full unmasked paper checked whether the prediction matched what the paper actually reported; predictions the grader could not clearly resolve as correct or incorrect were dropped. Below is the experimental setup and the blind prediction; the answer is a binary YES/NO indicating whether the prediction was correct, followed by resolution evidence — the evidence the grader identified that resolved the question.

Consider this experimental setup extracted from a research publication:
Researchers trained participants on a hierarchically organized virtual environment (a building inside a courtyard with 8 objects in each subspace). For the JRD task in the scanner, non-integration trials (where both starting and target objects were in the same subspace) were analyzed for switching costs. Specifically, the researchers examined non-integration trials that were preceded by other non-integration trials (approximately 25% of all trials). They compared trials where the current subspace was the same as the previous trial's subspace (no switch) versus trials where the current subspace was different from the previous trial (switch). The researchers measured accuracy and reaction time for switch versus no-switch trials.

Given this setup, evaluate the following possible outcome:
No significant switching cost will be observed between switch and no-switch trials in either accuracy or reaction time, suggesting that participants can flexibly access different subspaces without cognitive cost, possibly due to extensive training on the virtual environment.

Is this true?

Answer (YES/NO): NO